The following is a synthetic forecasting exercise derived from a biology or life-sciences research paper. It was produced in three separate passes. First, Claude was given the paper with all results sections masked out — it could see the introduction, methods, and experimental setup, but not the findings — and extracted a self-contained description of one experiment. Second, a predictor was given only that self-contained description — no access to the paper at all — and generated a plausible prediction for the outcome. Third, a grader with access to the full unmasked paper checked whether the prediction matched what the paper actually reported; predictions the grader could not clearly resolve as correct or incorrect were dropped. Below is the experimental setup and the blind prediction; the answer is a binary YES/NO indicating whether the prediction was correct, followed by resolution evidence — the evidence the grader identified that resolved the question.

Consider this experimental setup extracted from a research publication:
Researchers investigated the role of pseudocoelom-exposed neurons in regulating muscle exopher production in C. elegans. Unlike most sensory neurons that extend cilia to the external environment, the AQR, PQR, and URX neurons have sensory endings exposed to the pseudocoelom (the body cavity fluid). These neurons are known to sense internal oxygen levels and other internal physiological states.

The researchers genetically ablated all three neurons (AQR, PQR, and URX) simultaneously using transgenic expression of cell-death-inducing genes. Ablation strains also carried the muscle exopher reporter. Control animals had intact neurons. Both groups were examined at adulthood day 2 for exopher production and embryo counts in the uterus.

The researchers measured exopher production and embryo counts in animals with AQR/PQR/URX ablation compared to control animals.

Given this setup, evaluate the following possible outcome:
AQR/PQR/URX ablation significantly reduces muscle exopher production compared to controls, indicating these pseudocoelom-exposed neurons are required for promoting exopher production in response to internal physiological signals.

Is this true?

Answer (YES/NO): NO